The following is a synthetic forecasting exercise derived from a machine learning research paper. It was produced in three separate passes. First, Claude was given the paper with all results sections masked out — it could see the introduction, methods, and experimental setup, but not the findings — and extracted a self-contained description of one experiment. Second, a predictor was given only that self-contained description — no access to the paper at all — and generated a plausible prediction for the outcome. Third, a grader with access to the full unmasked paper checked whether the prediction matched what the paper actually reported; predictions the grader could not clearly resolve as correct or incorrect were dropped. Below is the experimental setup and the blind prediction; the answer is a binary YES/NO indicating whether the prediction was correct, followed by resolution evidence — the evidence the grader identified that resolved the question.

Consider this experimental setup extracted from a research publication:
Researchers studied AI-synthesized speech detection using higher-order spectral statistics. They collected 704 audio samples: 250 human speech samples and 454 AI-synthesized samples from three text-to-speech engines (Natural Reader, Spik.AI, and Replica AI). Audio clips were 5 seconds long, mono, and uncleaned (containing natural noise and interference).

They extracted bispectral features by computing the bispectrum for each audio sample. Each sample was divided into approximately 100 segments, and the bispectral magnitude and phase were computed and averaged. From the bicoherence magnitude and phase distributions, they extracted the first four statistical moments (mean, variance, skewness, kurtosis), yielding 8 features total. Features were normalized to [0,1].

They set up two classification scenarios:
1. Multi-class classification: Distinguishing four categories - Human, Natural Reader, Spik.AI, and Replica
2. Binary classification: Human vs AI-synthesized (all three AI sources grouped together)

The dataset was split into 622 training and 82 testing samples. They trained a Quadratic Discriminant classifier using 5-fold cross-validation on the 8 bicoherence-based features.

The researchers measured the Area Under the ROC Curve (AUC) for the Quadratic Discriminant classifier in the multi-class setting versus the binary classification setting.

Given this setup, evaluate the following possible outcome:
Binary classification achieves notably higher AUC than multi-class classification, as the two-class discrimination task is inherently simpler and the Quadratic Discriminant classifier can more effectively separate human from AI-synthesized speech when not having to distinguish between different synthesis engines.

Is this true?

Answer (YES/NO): NO